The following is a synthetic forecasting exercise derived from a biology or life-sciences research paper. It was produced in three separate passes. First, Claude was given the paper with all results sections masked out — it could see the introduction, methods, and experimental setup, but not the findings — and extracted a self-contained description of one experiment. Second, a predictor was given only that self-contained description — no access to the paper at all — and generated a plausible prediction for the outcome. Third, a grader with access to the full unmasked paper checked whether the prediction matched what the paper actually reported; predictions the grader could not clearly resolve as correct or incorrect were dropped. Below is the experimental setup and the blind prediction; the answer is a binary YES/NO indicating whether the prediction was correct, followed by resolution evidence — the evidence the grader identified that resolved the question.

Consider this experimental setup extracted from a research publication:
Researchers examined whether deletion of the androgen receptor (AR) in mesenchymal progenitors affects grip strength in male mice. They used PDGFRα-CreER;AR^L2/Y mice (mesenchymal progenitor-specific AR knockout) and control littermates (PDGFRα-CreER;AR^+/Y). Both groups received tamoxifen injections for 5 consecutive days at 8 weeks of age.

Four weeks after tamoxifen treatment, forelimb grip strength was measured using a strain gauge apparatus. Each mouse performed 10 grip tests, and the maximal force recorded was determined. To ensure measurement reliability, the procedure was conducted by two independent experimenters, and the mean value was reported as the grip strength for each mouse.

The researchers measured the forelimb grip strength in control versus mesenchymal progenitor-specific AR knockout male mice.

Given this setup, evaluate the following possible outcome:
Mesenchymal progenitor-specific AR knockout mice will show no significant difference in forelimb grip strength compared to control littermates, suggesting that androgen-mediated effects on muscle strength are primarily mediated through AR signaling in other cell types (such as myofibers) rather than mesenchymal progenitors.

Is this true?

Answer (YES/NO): YES